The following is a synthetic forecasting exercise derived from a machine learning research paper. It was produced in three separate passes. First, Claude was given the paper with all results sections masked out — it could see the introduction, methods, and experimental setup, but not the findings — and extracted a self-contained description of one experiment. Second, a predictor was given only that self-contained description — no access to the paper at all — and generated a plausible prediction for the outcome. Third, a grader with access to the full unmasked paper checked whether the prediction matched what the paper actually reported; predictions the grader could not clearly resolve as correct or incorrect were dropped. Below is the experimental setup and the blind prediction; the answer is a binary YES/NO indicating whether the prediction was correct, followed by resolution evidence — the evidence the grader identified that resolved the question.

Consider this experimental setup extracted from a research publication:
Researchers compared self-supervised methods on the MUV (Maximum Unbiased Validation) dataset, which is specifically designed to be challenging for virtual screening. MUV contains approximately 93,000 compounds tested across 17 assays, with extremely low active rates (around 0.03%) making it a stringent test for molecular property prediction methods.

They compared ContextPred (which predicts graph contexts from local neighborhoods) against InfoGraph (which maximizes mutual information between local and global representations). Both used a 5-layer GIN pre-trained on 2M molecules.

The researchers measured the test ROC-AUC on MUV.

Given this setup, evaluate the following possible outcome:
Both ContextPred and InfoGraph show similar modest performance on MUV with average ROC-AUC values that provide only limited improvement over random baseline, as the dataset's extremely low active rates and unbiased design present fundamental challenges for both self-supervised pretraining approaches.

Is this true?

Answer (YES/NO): YES